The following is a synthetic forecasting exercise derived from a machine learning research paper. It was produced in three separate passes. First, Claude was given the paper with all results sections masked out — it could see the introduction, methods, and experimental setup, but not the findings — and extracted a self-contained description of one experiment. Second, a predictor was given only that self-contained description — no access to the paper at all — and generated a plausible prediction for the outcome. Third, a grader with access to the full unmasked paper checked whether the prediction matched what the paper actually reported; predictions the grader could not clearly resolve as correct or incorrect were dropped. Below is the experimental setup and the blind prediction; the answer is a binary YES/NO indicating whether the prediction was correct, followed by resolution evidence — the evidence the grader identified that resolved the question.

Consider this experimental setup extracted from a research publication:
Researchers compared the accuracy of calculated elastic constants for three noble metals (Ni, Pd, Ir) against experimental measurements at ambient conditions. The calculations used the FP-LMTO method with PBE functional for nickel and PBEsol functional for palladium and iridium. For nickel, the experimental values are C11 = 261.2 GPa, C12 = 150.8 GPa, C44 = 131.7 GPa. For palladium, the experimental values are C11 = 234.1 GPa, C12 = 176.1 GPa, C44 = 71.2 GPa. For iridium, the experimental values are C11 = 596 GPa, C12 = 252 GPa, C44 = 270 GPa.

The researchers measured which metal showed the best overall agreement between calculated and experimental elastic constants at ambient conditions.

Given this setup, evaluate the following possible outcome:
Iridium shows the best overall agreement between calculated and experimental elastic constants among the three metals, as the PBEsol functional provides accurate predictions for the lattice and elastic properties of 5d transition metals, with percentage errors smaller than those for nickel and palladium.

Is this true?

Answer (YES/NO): NO